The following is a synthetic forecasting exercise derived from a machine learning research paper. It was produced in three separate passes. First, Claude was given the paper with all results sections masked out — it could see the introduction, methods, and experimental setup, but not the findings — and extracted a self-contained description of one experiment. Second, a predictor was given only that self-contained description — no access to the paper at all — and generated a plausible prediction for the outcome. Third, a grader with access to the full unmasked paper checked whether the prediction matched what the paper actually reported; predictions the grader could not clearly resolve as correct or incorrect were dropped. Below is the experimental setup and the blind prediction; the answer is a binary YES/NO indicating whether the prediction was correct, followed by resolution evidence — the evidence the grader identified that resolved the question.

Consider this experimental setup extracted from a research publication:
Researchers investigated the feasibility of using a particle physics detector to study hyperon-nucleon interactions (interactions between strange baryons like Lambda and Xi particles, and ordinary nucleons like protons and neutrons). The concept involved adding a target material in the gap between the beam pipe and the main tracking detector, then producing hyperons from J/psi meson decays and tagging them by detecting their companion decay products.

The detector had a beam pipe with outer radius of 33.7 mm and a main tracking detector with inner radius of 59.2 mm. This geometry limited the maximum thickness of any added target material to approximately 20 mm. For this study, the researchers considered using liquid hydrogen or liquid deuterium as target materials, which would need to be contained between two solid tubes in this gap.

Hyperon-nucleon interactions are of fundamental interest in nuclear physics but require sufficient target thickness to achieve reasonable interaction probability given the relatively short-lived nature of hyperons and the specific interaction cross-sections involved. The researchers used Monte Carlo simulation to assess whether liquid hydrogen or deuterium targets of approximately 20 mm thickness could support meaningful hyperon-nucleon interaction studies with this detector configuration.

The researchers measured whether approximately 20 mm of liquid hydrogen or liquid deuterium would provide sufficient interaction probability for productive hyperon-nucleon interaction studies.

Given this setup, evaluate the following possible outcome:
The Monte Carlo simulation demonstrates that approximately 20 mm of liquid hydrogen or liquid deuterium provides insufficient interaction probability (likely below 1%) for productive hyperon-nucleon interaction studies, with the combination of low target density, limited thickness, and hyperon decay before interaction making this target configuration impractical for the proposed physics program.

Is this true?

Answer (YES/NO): YES